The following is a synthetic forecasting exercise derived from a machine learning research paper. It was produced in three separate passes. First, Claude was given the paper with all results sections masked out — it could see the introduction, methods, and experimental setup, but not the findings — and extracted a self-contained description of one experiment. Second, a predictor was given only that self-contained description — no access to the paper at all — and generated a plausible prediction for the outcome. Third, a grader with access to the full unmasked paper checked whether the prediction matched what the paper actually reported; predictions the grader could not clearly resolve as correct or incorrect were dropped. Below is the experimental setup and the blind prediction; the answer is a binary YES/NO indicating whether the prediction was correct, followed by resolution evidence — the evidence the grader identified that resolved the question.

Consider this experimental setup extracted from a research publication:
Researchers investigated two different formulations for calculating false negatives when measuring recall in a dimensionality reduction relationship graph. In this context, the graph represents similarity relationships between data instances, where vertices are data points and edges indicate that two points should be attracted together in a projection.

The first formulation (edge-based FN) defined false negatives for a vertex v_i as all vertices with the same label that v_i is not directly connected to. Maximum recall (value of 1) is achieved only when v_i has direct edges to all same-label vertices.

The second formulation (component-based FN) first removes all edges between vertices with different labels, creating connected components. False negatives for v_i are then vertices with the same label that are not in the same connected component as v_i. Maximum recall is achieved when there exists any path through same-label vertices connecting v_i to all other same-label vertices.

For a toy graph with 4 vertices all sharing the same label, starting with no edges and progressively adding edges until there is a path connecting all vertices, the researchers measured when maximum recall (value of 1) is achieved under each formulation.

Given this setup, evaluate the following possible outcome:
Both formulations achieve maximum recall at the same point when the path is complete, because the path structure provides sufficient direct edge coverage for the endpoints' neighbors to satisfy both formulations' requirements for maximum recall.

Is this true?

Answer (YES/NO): NO